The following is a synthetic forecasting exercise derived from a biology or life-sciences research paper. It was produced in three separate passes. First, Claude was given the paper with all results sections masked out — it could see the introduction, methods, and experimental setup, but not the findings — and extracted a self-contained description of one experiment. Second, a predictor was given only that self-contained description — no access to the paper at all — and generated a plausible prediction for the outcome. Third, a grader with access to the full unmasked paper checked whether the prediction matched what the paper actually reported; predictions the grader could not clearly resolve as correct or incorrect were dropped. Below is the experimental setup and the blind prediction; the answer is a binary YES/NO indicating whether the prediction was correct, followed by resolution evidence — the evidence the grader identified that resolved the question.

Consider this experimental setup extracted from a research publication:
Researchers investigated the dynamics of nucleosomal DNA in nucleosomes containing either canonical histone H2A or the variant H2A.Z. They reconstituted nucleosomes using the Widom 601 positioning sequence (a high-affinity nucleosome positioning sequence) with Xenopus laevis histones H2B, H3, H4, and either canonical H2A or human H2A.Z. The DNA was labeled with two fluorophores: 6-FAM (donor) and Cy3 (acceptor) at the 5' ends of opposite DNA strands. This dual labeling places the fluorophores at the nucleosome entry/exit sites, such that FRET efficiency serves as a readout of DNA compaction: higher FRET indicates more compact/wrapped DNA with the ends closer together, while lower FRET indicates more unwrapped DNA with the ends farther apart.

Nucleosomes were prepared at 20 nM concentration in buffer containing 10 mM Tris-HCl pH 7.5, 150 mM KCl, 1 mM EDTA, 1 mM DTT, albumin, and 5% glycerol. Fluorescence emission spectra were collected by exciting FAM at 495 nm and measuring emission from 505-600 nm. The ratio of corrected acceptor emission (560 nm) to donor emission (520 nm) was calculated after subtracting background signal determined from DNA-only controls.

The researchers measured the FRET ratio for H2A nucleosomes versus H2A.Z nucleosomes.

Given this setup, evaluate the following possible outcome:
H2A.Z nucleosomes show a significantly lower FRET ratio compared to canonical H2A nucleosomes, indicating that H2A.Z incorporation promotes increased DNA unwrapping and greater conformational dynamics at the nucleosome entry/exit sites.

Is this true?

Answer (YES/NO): YES